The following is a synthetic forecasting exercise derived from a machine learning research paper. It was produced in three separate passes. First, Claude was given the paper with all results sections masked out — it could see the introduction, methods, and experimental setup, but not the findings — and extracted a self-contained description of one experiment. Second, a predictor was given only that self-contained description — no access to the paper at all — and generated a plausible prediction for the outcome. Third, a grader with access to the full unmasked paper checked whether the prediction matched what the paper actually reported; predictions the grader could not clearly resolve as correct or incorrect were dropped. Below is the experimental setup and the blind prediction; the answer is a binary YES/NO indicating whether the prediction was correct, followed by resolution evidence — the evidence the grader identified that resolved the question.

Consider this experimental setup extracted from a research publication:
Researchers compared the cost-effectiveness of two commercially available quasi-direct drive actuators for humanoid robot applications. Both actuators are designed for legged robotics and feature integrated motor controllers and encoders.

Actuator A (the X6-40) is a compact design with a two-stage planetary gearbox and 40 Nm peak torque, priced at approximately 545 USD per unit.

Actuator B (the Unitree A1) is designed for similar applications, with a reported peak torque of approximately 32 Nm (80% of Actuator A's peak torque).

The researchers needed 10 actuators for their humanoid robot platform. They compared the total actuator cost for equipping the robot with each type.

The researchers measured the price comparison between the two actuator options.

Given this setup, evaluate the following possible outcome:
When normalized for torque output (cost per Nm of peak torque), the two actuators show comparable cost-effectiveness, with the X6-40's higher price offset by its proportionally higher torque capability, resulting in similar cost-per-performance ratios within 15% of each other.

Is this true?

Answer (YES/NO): NO